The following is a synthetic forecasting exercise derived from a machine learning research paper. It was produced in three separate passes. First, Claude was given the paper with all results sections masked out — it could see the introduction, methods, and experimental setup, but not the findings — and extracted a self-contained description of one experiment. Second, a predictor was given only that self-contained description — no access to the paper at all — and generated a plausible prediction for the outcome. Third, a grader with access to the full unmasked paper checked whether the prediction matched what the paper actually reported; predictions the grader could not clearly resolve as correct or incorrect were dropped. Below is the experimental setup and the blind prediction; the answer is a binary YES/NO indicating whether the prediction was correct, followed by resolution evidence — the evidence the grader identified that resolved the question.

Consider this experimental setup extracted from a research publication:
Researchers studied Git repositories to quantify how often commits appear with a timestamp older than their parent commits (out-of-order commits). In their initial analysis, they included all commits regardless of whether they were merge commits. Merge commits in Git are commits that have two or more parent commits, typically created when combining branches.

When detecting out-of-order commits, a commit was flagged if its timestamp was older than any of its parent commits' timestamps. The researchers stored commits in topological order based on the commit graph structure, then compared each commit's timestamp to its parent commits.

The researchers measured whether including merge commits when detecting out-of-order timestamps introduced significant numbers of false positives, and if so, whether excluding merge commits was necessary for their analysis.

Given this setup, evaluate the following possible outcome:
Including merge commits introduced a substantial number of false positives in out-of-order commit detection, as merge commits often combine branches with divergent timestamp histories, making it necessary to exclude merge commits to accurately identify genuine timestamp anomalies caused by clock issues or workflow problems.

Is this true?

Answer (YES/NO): YES